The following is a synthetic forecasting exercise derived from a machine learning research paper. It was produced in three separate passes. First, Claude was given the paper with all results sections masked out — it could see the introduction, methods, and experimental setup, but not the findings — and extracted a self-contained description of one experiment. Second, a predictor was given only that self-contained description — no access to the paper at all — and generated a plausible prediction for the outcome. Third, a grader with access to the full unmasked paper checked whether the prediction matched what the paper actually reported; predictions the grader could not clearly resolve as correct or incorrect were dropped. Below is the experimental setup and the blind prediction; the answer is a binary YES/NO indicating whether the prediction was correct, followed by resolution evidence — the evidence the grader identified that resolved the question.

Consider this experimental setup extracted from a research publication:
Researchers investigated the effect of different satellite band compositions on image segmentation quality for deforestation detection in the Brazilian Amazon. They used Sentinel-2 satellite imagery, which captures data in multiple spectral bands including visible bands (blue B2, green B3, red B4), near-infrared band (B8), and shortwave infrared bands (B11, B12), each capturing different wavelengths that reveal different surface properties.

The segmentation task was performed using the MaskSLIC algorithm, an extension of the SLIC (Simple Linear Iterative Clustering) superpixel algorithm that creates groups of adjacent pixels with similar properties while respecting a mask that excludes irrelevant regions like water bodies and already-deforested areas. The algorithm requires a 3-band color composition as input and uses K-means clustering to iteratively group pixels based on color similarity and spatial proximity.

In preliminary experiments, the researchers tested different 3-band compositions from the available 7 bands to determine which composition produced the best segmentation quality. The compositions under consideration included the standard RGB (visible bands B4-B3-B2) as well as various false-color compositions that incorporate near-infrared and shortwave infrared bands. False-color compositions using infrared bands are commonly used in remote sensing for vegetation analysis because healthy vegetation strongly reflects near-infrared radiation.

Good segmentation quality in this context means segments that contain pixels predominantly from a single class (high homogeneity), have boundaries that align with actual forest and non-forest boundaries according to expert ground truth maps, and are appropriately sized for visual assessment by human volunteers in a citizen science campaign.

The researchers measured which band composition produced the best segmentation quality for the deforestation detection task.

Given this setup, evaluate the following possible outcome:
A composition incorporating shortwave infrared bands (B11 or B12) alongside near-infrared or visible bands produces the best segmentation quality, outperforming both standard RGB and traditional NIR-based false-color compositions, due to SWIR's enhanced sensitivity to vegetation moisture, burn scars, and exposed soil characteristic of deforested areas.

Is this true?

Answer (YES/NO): NO